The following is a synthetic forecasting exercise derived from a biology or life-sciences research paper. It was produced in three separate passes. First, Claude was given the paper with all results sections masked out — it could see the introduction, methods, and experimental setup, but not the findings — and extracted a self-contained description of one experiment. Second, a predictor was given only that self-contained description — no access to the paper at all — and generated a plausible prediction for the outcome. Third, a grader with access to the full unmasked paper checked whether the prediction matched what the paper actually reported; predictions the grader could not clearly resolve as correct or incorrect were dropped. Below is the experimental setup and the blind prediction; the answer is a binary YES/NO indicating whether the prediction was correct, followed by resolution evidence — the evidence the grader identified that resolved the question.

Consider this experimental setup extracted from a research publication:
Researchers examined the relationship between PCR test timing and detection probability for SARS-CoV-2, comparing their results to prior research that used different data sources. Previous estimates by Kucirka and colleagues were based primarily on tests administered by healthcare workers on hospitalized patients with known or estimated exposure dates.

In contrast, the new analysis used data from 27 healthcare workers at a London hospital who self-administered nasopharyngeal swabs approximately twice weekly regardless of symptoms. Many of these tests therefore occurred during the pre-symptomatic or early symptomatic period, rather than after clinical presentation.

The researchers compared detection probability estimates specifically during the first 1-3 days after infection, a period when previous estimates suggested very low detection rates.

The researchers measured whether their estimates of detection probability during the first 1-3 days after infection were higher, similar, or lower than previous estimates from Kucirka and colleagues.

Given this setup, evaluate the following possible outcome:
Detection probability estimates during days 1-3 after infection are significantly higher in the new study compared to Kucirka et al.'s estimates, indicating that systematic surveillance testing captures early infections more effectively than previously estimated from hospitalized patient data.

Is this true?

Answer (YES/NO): YES